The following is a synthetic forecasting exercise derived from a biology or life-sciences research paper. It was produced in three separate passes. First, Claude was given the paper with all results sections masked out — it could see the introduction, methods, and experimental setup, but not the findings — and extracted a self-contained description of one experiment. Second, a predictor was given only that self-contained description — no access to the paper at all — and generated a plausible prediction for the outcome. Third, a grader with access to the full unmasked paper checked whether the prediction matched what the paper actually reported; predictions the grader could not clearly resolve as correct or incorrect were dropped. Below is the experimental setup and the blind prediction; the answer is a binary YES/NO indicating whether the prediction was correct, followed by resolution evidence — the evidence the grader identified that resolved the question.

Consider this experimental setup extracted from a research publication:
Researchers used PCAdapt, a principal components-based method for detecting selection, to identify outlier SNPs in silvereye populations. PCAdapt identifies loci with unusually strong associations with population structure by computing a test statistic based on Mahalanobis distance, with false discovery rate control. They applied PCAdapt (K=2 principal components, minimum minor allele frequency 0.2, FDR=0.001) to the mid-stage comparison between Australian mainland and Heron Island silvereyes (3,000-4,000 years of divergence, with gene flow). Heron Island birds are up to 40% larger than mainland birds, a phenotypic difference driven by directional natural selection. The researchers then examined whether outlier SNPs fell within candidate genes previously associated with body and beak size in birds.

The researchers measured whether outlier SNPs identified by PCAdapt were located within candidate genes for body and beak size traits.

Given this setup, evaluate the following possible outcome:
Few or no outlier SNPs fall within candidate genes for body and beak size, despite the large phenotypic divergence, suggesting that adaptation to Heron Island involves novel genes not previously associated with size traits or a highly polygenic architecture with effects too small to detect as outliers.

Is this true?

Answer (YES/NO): YES